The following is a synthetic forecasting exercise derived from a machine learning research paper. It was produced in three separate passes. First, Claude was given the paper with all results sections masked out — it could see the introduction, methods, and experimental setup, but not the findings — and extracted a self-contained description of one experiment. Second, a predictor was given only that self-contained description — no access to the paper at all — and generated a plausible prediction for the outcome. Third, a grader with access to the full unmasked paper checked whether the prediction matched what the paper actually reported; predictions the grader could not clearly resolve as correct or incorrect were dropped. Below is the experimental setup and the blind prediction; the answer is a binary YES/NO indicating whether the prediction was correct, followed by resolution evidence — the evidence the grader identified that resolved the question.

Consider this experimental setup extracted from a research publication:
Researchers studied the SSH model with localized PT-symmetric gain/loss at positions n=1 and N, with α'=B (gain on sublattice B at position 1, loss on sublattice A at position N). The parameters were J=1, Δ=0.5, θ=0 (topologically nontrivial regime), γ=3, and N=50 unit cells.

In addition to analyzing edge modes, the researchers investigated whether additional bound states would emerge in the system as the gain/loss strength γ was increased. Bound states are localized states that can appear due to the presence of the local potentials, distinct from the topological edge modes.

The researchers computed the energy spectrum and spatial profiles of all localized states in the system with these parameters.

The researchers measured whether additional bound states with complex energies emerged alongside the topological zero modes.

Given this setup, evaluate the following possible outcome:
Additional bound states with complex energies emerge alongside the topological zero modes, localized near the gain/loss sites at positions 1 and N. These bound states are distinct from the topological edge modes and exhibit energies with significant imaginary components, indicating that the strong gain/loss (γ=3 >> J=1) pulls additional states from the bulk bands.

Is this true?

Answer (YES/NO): YES